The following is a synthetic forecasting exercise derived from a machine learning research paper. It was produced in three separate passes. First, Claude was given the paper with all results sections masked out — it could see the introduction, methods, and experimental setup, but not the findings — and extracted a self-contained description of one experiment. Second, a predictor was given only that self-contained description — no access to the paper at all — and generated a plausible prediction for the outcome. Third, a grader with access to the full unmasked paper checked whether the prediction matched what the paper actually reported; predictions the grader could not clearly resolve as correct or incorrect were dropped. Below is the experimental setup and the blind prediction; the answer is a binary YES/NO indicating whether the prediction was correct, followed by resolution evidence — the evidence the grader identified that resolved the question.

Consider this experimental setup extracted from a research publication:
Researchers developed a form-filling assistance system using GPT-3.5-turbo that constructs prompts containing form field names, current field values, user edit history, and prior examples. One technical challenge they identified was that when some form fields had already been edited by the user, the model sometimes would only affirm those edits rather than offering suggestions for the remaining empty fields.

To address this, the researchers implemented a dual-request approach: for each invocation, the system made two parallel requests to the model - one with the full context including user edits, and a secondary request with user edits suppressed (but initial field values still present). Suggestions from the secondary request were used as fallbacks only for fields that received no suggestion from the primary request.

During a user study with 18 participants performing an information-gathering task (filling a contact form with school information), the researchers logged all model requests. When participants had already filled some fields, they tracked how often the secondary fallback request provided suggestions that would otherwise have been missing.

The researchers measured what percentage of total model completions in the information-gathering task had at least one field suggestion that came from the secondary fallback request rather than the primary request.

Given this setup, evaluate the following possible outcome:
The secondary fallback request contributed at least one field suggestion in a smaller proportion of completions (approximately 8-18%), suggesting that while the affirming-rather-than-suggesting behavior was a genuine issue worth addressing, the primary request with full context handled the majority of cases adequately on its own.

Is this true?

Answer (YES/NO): YES